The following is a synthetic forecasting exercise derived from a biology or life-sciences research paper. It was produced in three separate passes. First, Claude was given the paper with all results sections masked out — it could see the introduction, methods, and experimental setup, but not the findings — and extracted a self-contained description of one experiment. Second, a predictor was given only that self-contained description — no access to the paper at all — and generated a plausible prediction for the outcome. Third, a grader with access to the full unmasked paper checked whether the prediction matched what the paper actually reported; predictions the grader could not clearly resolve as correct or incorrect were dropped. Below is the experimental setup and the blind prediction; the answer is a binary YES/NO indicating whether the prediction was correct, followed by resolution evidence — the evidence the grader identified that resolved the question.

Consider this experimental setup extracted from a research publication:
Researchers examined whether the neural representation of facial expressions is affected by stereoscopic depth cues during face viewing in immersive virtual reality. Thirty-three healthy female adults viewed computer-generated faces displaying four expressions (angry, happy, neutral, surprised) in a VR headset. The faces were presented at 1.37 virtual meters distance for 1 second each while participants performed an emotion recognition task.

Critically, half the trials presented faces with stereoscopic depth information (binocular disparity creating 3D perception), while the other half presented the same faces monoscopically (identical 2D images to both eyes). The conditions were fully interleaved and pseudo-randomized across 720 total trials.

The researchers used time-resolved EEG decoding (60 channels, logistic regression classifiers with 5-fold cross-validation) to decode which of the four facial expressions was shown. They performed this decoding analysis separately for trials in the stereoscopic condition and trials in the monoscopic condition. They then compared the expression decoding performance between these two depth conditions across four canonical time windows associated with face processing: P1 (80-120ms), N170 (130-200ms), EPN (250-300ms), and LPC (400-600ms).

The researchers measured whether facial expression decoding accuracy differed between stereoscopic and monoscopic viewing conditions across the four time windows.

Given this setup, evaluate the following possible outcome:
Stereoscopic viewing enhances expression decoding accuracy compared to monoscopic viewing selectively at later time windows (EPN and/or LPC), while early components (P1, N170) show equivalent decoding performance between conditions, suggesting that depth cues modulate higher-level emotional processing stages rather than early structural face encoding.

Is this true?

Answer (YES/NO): NO